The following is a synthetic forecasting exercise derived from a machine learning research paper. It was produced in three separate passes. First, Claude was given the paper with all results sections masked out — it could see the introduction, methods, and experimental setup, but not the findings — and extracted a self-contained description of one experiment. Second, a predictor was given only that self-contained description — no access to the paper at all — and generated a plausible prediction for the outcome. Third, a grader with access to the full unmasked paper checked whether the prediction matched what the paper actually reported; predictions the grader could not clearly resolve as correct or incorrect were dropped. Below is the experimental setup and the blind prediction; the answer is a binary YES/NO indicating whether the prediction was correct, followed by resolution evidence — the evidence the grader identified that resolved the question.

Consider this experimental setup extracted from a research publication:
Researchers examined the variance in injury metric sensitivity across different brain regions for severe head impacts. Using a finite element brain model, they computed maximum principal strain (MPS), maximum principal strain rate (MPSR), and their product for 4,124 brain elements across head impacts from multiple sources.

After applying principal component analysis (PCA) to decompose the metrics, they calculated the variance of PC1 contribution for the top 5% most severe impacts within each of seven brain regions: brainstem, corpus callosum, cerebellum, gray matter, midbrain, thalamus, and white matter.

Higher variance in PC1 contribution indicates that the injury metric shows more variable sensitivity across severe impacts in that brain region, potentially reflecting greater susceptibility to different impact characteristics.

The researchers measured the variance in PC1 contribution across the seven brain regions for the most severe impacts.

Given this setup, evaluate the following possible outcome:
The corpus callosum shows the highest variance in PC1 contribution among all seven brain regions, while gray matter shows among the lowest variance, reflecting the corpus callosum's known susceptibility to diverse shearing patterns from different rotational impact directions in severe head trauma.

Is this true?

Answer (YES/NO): NO